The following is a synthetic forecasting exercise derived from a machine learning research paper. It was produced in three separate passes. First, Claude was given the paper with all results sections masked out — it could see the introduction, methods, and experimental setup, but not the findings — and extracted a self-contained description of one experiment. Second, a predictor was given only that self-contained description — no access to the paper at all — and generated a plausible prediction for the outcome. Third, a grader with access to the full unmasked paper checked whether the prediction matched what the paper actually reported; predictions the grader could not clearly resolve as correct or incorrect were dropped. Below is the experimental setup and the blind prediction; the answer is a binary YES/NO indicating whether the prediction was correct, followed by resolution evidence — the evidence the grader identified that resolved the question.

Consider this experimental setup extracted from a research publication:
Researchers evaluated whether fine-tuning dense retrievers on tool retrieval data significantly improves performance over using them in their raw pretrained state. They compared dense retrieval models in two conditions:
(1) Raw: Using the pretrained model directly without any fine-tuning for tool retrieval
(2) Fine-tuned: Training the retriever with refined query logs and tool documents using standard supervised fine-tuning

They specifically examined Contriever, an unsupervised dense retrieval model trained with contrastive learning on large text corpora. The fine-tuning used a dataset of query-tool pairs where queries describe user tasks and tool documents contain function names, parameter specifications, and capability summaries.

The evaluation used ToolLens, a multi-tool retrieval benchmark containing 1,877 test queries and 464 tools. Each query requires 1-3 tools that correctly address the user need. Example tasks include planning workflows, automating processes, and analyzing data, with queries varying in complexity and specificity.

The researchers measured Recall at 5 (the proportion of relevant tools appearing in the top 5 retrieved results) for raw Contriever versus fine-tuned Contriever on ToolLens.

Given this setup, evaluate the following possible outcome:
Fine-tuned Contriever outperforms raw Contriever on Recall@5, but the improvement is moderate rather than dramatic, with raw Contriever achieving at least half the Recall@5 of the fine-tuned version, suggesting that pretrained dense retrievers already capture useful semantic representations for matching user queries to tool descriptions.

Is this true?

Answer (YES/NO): NO